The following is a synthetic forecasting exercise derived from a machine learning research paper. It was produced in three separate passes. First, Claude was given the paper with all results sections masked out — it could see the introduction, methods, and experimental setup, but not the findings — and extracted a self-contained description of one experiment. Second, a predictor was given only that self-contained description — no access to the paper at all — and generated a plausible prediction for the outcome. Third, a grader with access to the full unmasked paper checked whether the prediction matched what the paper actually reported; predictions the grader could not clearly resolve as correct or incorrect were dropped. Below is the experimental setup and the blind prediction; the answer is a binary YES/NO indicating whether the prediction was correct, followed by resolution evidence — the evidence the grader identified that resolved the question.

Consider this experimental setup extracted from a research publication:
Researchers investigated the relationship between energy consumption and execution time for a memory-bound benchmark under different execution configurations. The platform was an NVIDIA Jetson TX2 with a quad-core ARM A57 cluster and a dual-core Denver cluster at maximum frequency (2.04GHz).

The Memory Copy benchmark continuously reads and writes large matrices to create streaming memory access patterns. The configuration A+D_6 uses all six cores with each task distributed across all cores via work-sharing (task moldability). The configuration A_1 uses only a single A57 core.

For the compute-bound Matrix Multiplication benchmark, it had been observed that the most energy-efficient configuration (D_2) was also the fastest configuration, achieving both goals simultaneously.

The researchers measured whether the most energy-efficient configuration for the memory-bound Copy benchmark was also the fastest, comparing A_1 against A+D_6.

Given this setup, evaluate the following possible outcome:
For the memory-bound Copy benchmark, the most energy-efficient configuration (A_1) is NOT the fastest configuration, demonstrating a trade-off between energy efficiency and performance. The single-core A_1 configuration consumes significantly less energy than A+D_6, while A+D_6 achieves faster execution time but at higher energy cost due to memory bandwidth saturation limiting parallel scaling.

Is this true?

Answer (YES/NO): YES